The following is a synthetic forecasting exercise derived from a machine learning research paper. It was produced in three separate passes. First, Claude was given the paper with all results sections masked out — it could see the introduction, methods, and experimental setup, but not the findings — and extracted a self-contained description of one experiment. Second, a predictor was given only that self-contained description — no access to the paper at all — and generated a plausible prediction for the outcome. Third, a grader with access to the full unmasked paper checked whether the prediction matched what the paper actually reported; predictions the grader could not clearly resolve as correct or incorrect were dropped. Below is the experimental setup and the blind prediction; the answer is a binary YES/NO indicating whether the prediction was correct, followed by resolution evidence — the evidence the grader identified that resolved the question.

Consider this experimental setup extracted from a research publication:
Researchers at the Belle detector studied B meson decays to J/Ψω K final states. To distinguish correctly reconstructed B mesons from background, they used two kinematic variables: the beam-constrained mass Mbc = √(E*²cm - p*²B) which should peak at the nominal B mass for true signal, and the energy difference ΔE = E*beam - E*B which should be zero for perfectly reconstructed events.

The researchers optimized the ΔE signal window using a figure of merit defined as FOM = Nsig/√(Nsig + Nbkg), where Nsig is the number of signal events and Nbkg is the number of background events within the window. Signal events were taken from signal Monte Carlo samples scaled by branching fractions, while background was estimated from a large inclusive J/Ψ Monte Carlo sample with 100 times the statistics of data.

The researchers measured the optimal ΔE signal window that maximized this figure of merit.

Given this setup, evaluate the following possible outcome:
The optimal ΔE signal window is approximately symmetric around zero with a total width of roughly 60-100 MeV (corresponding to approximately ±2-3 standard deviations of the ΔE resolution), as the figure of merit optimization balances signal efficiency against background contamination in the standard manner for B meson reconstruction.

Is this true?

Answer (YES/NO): NO